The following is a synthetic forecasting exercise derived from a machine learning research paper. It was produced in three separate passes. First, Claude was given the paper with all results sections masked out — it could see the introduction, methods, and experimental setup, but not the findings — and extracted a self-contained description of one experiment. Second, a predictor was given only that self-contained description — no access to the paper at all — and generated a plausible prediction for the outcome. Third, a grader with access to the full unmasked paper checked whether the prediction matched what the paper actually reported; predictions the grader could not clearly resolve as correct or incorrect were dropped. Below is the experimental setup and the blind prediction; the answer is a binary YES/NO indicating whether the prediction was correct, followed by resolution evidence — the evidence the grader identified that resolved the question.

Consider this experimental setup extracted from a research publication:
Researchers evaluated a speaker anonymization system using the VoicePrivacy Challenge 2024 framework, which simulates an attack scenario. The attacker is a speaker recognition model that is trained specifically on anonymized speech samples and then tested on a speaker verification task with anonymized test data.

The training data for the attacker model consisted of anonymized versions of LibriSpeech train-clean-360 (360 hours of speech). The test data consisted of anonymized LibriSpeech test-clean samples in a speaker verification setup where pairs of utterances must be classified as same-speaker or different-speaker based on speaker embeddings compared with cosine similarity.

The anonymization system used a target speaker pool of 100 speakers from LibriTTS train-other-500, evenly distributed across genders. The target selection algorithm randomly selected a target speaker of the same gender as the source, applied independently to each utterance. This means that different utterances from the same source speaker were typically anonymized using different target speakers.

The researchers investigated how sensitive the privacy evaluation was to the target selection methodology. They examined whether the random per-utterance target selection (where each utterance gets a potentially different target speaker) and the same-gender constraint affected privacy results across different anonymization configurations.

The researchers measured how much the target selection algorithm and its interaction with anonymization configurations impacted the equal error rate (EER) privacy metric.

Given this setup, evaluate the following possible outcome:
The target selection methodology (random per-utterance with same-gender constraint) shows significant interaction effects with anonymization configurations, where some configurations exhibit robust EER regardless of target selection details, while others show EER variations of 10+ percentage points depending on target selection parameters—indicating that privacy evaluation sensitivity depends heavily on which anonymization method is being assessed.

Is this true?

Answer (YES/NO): YES